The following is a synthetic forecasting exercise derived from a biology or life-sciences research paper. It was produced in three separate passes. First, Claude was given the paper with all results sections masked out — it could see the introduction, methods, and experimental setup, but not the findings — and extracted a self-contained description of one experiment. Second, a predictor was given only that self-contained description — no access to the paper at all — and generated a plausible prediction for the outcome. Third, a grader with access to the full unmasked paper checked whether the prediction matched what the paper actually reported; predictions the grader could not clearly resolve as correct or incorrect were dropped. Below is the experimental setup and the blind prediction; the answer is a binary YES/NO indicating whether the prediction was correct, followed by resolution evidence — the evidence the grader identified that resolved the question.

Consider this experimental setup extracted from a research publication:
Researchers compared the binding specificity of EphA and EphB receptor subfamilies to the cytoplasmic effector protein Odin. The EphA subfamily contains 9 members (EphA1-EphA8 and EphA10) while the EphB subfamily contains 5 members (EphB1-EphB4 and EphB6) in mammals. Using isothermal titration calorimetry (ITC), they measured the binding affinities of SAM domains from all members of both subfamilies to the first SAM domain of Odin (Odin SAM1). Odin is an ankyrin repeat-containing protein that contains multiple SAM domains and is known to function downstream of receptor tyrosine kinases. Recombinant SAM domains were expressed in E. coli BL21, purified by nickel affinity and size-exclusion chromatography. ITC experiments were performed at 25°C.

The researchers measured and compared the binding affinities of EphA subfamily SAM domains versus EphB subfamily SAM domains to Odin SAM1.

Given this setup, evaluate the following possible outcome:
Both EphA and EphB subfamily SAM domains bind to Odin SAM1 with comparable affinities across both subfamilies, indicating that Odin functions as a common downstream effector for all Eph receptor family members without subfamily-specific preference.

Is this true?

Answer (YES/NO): NO